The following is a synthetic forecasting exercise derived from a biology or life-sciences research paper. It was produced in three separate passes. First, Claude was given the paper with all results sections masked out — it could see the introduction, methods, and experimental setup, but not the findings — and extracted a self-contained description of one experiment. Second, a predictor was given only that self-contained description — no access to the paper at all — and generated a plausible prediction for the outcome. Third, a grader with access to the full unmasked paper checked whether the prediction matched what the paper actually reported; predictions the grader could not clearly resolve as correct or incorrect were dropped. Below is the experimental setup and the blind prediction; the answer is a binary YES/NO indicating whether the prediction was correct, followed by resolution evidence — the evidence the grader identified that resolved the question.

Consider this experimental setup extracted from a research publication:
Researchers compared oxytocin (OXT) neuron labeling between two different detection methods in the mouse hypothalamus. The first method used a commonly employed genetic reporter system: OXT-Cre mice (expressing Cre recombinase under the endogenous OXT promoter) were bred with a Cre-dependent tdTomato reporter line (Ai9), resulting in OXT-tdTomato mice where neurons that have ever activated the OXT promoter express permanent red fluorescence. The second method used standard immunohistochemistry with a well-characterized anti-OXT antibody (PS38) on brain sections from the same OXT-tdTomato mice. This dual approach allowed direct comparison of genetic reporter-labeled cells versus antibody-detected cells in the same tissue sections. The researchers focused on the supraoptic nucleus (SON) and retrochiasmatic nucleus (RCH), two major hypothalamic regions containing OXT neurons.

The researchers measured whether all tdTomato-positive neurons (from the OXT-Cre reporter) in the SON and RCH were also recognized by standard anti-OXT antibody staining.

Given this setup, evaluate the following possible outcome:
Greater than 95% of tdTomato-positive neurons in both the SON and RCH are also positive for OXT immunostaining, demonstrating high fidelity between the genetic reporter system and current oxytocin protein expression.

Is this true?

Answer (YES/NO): NO